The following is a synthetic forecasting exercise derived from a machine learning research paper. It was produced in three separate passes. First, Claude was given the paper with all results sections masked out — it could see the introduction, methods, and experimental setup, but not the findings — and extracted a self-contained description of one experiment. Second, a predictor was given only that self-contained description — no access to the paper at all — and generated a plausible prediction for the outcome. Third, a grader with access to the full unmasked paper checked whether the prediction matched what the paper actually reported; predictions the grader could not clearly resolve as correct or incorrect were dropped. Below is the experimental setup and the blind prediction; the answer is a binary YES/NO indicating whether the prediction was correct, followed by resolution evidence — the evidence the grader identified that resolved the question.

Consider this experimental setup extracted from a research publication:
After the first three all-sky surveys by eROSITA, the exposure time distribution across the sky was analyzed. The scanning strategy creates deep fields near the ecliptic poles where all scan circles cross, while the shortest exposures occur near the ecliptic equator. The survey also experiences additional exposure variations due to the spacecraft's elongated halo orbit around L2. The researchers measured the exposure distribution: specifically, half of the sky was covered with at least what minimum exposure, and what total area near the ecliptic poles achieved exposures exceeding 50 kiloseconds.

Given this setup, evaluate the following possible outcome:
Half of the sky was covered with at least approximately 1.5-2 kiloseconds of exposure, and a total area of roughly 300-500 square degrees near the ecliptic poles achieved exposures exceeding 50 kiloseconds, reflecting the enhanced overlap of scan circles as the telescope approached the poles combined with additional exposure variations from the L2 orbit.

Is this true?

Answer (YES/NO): NO